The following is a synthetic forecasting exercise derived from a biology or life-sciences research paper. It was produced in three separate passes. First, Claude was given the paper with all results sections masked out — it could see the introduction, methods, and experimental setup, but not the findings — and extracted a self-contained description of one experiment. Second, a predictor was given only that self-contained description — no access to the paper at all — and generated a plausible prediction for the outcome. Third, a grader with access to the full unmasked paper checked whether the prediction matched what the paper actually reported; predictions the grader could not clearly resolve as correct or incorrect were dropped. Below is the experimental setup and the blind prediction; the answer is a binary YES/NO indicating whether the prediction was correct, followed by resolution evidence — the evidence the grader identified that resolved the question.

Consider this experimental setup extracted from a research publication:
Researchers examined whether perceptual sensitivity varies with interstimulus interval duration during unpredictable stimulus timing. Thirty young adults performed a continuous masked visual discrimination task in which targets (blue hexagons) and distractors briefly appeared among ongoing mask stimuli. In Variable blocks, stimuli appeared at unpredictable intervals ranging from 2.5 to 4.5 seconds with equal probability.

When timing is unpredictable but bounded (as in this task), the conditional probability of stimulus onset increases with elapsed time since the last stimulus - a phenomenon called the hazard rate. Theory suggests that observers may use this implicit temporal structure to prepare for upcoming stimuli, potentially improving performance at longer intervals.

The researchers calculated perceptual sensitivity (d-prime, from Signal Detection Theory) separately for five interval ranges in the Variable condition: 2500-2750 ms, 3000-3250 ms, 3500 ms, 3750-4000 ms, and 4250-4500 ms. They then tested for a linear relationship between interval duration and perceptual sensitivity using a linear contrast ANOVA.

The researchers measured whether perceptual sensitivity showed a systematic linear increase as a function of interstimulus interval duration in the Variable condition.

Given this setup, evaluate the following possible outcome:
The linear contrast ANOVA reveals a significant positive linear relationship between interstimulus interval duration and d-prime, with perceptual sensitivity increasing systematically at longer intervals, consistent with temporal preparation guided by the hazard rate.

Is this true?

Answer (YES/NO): YES